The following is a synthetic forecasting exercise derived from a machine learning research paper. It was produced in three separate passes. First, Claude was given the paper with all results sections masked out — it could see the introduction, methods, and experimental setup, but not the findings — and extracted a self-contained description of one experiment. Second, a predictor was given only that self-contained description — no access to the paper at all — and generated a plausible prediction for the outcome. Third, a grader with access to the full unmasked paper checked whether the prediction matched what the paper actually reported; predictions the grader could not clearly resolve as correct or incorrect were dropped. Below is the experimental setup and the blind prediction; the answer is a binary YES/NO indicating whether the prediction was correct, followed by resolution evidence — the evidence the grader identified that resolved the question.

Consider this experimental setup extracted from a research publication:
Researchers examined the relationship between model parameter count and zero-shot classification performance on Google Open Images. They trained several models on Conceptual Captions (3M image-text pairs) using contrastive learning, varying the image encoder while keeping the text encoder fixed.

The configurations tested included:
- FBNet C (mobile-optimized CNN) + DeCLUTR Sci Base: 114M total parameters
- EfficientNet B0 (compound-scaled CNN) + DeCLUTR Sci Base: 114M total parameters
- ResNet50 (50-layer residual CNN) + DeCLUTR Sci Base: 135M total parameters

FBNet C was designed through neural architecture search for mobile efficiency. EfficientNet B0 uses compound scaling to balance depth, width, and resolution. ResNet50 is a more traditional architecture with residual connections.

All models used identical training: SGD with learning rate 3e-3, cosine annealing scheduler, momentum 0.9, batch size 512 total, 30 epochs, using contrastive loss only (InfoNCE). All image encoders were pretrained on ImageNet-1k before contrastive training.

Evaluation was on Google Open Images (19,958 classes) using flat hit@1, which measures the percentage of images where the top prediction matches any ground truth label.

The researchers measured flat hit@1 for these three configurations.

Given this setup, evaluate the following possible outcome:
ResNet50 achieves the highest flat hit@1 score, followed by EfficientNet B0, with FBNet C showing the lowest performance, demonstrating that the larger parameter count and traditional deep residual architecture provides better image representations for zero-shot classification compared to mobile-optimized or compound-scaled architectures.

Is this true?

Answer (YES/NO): YES